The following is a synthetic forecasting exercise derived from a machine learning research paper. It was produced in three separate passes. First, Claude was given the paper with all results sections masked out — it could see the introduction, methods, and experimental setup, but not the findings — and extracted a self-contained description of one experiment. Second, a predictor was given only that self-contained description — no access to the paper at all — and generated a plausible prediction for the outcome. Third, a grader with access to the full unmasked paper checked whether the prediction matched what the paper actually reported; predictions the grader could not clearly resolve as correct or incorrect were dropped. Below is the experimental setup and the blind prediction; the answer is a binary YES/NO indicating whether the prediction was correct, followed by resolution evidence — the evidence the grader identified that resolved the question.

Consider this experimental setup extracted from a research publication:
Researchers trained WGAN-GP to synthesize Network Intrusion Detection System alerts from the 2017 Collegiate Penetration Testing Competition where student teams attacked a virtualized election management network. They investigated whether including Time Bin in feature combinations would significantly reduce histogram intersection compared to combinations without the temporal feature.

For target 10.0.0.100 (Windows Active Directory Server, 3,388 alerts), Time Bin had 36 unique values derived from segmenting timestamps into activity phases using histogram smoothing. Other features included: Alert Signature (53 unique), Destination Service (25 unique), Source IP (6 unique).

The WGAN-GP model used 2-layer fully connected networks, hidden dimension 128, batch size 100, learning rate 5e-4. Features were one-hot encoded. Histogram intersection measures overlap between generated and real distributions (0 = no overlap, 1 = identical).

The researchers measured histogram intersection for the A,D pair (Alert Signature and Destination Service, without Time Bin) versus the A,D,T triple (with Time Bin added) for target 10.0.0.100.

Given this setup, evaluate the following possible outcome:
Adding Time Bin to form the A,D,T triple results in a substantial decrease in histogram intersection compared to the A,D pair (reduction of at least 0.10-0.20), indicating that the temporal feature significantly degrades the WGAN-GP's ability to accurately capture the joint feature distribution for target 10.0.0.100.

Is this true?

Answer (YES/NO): NO